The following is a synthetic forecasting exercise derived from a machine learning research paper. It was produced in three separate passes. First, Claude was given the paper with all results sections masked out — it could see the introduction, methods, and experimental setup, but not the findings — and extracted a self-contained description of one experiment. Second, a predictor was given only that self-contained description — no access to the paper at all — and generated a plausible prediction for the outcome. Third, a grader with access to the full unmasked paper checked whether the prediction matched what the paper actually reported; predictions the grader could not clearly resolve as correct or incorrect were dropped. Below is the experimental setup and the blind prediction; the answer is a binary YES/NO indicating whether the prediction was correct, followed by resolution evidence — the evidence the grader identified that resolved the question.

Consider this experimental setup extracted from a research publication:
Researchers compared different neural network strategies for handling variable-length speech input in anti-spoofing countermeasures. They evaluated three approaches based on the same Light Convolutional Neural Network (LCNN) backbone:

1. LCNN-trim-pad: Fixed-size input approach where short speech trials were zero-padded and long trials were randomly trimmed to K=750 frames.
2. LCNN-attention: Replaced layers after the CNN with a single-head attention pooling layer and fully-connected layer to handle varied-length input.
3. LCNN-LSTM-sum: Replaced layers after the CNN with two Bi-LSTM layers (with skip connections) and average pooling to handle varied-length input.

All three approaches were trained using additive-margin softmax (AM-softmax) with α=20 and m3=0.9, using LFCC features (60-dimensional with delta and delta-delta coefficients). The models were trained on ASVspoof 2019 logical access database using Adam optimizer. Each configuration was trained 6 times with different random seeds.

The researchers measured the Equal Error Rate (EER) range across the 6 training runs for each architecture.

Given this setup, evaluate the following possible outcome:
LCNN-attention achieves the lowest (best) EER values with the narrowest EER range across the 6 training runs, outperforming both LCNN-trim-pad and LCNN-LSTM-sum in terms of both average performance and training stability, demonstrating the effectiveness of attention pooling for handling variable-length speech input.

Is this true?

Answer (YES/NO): NO